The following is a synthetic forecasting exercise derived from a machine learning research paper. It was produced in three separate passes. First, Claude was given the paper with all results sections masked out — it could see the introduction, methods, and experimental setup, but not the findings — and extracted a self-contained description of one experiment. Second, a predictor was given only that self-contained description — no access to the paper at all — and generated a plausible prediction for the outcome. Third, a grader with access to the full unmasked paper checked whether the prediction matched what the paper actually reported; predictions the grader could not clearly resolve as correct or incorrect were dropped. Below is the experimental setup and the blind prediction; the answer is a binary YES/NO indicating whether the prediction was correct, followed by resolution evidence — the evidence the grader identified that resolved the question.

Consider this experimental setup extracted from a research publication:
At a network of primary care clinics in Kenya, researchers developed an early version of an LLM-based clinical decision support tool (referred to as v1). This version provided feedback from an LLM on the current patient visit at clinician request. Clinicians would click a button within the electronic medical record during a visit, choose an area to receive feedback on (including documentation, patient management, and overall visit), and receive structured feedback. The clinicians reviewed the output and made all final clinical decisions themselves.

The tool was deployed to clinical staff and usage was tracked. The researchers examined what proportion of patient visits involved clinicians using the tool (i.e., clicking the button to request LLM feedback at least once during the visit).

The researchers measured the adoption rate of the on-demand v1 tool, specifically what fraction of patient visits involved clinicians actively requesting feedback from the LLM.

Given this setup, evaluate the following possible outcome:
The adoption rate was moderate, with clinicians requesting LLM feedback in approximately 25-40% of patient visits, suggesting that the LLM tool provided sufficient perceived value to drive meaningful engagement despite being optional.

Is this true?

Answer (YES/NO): NO